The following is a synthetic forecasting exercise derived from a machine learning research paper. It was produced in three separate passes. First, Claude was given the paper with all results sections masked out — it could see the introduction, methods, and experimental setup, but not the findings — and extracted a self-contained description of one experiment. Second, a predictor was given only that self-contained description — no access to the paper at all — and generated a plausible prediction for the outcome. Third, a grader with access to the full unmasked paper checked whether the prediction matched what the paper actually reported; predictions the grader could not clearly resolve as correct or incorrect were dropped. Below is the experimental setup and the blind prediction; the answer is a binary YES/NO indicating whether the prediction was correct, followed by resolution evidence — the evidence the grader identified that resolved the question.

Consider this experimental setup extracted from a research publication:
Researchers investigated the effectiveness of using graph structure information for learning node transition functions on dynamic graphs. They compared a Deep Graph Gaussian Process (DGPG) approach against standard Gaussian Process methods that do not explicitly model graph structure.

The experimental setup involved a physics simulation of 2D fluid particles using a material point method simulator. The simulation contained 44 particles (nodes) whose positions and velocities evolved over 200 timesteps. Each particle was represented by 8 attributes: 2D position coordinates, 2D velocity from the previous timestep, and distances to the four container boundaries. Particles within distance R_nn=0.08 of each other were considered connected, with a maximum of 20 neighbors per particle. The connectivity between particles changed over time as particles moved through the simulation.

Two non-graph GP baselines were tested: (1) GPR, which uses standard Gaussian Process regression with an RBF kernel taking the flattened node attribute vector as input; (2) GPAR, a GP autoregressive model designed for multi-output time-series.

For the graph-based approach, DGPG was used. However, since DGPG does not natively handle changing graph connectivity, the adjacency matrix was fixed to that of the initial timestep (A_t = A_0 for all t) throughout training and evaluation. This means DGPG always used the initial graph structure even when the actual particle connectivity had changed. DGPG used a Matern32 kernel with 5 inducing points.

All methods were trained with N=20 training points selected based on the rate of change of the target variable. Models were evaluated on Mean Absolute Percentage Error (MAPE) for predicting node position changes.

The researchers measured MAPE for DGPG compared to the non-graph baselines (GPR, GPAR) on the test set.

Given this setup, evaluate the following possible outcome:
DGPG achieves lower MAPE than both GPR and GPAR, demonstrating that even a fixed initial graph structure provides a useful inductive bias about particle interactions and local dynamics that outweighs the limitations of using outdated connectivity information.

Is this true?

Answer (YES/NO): NO